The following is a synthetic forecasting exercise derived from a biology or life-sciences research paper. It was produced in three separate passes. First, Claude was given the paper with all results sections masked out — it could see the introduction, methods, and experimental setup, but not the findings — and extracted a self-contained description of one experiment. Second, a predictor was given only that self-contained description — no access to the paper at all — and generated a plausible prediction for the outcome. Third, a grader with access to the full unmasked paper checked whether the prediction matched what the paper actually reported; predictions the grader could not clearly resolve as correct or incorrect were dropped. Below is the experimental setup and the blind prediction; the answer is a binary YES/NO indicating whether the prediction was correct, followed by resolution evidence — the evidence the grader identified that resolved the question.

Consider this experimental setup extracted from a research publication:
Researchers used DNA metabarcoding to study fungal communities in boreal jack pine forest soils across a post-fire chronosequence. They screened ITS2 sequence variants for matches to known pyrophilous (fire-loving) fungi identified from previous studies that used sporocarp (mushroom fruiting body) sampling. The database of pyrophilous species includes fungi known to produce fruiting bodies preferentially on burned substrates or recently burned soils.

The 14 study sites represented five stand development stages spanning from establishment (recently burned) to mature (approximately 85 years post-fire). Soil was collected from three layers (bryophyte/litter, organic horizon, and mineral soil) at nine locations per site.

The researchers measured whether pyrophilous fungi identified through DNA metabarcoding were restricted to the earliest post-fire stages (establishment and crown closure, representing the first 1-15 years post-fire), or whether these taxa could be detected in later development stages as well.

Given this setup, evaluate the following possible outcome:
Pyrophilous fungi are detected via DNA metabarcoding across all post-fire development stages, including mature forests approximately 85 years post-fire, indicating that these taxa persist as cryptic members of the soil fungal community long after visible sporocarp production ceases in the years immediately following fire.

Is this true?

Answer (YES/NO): YES